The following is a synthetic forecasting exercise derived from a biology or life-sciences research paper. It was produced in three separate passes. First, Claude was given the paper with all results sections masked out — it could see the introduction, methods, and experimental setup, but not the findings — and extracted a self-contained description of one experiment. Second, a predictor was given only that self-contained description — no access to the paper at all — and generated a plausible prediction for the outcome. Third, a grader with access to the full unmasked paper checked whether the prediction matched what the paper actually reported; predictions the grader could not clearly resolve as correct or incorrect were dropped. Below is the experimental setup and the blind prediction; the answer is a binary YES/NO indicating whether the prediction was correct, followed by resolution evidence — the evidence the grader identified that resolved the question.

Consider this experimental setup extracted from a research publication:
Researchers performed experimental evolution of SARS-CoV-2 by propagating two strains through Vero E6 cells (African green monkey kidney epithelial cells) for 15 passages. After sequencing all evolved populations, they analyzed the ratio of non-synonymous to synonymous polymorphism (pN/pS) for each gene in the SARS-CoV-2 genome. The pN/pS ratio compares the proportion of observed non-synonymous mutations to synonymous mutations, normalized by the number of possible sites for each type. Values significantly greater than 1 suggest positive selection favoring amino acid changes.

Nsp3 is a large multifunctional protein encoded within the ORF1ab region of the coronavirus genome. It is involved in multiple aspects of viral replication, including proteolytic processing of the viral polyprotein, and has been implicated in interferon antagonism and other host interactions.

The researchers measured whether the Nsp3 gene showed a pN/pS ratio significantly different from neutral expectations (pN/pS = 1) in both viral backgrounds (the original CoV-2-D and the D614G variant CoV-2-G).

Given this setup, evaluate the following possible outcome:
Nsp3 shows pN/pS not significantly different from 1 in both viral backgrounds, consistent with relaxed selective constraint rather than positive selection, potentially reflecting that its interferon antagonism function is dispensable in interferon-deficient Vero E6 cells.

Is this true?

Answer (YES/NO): NO